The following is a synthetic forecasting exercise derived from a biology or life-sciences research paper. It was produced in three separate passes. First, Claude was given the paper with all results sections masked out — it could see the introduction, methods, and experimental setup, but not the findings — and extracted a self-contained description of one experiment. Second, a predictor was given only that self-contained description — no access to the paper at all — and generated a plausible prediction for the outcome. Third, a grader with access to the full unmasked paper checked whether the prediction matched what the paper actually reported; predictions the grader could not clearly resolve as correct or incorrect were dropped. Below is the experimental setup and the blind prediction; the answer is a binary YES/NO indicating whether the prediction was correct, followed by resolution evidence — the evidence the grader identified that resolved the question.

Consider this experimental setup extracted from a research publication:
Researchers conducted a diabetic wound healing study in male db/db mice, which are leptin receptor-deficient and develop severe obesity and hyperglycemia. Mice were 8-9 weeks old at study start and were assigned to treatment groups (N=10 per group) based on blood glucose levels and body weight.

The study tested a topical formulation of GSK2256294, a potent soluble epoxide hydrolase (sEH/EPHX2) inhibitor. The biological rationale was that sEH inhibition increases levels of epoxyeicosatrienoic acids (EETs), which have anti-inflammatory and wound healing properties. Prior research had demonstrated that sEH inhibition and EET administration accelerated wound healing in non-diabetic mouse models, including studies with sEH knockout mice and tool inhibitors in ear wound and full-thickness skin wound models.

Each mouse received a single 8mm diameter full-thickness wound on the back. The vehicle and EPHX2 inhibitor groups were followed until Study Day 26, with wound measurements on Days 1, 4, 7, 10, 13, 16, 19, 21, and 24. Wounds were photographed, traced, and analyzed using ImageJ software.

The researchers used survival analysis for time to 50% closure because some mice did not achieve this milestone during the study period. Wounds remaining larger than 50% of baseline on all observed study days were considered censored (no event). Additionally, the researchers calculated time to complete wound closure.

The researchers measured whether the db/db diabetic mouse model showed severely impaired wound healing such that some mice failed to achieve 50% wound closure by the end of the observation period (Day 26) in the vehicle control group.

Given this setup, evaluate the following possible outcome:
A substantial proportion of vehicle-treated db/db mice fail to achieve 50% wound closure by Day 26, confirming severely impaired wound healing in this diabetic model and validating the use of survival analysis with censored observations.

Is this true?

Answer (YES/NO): YES